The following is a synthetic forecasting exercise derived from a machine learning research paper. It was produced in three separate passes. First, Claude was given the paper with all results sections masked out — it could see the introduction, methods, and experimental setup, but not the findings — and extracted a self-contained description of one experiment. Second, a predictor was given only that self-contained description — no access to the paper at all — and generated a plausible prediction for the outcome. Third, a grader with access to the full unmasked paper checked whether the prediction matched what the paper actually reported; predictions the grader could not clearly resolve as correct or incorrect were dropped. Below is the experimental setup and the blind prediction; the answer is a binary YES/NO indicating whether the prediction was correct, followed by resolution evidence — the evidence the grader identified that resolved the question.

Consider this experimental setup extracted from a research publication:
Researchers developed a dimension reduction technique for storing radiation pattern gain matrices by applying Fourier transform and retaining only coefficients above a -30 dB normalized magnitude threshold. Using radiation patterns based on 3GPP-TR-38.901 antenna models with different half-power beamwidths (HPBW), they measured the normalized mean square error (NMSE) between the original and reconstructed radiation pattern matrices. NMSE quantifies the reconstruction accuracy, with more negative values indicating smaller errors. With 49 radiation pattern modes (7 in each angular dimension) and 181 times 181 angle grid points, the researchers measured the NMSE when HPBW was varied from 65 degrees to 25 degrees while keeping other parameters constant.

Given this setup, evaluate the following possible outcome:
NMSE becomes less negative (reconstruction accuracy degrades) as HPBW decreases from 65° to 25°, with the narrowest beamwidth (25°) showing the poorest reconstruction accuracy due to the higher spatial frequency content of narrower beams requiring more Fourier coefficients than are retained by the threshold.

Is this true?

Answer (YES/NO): NO